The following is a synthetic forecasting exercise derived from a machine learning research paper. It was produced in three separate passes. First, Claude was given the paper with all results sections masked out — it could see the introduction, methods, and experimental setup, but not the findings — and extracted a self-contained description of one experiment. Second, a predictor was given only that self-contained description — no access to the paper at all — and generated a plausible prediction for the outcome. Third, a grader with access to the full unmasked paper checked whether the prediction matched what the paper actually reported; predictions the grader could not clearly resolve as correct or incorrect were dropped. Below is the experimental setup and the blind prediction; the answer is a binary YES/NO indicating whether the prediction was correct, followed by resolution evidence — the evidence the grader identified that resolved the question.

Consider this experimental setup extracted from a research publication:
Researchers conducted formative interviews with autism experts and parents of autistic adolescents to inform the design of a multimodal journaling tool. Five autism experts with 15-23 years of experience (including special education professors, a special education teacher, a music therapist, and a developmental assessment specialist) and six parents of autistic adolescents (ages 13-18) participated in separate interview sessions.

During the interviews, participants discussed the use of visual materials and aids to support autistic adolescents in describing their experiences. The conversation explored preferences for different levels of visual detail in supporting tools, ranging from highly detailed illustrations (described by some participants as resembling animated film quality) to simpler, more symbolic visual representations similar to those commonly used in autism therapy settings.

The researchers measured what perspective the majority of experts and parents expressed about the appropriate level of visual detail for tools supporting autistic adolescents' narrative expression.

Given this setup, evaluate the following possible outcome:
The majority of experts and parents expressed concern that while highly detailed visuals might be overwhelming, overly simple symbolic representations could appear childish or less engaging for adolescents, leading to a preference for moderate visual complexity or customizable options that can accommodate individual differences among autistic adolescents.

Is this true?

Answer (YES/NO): NO